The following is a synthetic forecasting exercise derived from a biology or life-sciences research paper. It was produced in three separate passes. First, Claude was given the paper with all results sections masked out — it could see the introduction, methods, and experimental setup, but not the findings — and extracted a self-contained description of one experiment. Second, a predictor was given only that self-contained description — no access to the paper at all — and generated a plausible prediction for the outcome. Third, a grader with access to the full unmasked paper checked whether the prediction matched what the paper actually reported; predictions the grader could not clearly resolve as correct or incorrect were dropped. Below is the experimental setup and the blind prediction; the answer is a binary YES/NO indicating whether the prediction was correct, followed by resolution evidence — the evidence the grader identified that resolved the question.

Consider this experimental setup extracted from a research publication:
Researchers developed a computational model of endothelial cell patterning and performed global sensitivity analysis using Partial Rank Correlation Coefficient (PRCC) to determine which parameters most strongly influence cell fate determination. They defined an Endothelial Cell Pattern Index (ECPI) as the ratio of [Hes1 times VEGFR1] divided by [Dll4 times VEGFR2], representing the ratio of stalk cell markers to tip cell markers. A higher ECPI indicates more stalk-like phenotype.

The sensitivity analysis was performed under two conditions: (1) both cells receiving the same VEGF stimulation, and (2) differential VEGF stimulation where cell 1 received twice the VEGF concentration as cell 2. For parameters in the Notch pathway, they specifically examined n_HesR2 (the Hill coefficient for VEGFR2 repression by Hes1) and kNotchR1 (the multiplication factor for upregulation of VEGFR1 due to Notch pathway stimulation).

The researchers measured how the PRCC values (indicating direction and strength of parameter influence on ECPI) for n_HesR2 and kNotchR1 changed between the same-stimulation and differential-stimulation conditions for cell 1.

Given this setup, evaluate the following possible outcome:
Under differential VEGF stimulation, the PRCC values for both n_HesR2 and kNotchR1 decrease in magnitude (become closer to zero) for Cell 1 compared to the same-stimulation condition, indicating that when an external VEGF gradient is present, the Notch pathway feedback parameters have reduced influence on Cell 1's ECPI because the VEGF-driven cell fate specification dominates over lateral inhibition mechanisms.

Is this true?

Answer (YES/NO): NO